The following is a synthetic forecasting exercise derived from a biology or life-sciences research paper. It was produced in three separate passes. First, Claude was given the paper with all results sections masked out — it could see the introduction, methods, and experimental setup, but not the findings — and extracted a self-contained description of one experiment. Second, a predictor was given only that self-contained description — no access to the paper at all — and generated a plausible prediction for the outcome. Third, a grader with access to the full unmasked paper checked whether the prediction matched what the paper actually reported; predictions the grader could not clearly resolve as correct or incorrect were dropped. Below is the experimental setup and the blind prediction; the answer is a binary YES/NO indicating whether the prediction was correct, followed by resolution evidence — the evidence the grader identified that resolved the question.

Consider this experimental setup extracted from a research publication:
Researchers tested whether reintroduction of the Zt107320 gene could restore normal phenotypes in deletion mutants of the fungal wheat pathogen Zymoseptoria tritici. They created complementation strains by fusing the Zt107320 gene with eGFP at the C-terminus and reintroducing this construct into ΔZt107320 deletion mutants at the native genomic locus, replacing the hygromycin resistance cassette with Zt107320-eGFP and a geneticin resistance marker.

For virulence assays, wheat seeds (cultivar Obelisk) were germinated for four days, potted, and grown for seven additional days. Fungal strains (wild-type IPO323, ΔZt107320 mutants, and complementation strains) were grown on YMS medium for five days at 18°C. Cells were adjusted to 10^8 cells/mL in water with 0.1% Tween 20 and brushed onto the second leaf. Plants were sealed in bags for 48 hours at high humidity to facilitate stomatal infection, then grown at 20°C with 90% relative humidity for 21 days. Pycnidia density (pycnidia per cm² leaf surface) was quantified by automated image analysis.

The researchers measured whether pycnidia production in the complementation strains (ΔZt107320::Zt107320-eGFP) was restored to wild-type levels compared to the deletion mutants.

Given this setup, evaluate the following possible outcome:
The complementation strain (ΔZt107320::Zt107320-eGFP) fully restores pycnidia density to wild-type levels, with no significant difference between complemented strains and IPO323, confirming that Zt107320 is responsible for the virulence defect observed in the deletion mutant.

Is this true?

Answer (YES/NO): YES